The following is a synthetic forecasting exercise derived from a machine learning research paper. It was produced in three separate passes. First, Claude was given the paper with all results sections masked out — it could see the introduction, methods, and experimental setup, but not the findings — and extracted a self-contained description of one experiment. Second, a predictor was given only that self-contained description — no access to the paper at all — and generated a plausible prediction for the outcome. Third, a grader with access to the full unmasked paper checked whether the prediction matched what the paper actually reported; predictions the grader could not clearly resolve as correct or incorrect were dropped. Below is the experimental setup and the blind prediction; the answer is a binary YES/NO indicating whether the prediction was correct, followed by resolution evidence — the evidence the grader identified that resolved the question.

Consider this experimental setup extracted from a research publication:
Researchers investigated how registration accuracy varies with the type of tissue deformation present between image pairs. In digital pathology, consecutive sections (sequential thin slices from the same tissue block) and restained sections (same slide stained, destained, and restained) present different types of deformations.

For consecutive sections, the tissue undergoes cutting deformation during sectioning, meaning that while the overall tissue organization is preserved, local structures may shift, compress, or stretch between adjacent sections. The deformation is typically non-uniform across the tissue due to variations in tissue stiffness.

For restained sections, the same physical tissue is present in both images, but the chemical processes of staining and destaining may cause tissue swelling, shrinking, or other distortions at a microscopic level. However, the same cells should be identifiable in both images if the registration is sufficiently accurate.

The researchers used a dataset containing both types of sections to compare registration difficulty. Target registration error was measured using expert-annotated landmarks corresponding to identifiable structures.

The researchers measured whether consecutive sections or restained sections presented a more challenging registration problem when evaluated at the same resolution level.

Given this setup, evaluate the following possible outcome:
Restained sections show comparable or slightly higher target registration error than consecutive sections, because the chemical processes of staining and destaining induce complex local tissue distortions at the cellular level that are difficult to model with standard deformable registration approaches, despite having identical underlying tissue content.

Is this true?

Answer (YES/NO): NO